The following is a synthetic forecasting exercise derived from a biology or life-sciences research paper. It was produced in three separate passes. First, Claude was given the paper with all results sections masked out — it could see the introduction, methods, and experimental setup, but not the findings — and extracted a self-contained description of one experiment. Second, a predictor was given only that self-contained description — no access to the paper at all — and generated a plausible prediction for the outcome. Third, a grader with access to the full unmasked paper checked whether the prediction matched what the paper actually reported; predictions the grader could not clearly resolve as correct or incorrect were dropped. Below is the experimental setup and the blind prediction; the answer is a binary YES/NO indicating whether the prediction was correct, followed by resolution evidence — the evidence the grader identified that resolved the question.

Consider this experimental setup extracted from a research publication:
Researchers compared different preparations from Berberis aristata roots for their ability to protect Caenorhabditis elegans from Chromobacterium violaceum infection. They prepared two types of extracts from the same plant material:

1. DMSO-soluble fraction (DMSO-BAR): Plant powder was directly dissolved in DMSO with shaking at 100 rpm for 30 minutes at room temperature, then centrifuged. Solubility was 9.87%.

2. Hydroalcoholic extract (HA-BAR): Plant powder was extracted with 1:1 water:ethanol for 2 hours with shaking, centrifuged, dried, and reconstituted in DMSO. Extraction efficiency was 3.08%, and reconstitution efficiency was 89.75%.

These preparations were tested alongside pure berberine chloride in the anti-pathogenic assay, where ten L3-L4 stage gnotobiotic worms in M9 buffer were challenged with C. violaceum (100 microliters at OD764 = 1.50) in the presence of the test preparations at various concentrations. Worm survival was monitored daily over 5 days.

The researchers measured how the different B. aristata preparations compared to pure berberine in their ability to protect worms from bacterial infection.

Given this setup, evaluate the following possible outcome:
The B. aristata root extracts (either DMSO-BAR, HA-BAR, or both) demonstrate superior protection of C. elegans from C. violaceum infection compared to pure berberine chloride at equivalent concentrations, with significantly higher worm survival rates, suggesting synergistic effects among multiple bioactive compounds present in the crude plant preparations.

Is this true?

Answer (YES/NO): NO